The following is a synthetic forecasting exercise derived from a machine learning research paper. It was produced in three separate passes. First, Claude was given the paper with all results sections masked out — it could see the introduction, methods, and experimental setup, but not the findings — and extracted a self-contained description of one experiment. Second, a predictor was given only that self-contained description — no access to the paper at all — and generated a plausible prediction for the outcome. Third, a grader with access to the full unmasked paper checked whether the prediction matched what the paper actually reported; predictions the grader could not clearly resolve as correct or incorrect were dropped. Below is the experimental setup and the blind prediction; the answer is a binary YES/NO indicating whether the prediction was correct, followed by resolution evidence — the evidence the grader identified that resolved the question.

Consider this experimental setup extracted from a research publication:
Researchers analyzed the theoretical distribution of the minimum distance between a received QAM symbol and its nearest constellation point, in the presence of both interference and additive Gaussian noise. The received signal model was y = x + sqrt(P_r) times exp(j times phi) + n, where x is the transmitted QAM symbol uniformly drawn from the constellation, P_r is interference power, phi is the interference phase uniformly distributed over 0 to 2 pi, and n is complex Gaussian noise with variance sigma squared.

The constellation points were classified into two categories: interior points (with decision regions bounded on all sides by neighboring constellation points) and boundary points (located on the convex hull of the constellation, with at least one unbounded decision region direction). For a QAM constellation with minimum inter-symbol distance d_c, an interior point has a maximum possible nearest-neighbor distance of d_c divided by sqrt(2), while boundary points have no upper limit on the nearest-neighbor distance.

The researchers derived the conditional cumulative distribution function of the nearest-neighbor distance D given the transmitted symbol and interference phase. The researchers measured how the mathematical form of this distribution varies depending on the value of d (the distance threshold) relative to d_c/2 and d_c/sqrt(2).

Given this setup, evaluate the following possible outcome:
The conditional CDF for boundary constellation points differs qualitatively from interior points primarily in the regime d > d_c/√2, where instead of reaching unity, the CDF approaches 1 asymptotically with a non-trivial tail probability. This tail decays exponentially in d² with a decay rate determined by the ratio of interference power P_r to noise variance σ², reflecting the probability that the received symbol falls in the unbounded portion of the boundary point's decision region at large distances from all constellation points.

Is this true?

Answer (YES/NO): NO